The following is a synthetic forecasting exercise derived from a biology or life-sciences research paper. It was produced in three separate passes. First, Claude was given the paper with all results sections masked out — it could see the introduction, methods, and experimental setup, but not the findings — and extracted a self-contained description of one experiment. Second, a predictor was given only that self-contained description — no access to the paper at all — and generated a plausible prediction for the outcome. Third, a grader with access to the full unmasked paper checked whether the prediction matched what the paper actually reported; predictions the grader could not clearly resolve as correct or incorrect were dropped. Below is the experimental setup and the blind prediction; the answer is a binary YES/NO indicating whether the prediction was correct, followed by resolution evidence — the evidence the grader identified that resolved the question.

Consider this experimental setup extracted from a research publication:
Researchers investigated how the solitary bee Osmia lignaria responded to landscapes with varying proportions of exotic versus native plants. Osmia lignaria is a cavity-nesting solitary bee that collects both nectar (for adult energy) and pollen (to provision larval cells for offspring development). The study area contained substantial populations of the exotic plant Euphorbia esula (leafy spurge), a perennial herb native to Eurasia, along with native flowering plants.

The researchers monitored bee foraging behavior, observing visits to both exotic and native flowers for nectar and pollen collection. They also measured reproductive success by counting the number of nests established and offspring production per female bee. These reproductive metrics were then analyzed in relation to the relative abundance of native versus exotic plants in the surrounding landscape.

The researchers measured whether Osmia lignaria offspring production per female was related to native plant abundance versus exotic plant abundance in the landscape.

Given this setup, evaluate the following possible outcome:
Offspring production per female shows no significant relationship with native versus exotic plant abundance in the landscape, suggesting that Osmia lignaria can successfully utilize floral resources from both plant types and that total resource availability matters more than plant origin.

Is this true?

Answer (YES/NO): NO